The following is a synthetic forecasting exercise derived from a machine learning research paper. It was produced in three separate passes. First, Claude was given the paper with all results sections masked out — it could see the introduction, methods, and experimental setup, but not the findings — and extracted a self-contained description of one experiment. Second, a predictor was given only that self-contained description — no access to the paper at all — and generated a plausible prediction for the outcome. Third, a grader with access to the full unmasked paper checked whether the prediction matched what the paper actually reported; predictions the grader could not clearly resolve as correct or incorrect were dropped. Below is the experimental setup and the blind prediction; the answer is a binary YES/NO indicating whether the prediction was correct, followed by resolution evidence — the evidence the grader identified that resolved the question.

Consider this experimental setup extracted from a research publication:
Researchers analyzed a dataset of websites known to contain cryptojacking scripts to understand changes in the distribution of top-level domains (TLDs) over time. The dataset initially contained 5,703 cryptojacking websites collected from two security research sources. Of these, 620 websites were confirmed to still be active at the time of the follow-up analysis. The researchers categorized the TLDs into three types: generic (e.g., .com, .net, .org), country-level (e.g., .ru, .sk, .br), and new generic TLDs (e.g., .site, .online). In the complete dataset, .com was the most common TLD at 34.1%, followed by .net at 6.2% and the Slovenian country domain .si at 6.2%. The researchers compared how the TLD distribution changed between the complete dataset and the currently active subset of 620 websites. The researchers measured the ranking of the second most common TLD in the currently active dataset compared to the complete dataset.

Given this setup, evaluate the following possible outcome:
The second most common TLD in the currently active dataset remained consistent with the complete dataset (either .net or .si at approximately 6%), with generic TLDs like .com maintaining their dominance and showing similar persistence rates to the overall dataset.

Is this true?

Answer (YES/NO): NO